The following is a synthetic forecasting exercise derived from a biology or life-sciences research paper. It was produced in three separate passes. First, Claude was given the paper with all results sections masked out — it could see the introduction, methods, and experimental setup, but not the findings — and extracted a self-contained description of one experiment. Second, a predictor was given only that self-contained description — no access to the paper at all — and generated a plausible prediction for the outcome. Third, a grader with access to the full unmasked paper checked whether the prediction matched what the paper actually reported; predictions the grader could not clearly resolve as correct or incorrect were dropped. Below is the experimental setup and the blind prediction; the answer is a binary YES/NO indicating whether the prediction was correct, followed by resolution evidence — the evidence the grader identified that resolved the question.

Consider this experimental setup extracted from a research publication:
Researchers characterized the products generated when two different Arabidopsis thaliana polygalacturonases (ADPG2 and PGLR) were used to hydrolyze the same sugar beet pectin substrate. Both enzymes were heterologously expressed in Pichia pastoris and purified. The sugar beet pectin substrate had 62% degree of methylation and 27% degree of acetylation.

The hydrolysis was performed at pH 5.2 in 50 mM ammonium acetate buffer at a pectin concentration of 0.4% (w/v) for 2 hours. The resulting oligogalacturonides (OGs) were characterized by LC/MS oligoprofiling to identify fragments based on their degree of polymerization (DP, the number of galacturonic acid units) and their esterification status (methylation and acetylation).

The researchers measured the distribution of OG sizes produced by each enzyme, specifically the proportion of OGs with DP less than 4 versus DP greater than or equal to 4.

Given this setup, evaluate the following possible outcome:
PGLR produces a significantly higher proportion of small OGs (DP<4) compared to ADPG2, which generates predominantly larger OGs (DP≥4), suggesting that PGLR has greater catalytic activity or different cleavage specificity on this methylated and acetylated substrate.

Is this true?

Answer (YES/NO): NO